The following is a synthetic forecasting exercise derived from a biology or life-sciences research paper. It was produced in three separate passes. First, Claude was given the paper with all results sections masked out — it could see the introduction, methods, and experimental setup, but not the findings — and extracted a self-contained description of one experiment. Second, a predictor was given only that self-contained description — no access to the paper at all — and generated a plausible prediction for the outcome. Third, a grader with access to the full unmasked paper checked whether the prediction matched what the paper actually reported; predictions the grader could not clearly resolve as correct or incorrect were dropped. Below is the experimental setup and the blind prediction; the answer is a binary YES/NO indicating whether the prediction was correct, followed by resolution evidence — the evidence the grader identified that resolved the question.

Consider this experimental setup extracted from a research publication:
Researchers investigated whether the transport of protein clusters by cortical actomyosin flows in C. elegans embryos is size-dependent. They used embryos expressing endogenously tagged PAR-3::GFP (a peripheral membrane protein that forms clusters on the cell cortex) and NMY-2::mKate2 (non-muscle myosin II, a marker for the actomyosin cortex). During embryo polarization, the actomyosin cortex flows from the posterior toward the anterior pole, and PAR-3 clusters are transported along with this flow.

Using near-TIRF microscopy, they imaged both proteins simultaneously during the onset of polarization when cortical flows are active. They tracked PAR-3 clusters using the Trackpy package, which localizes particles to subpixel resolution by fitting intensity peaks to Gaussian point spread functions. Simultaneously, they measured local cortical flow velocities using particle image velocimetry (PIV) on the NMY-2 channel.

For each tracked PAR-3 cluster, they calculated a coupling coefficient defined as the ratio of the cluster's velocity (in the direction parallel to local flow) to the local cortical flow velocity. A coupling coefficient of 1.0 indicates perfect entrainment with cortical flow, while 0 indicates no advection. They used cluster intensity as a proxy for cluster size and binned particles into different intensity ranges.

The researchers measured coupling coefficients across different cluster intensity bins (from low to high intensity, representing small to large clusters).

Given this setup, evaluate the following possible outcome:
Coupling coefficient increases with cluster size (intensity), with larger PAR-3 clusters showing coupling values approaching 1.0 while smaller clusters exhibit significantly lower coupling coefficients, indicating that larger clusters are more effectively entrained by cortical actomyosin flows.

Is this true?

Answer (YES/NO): NO